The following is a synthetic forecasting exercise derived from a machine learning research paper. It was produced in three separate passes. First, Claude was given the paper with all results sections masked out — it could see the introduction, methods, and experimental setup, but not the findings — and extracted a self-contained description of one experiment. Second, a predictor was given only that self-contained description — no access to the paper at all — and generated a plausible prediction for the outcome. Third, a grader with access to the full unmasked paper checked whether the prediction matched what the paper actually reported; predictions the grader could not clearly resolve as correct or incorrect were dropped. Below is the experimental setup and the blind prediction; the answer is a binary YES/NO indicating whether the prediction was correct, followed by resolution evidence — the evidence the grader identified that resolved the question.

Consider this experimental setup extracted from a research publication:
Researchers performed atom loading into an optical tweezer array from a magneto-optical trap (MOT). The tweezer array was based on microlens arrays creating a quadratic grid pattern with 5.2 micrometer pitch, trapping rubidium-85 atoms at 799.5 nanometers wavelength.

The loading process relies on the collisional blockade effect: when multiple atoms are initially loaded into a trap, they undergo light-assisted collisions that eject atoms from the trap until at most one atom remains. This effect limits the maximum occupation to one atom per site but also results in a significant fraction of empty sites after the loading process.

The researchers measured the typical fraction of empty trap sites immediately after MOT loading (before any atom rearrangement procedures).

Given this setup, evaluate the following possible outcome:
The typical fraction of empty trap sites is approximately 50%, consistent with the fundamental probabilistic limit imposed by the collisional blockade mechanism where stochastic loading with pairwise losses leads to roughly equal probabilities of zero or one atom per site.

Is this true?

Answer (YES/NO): NO